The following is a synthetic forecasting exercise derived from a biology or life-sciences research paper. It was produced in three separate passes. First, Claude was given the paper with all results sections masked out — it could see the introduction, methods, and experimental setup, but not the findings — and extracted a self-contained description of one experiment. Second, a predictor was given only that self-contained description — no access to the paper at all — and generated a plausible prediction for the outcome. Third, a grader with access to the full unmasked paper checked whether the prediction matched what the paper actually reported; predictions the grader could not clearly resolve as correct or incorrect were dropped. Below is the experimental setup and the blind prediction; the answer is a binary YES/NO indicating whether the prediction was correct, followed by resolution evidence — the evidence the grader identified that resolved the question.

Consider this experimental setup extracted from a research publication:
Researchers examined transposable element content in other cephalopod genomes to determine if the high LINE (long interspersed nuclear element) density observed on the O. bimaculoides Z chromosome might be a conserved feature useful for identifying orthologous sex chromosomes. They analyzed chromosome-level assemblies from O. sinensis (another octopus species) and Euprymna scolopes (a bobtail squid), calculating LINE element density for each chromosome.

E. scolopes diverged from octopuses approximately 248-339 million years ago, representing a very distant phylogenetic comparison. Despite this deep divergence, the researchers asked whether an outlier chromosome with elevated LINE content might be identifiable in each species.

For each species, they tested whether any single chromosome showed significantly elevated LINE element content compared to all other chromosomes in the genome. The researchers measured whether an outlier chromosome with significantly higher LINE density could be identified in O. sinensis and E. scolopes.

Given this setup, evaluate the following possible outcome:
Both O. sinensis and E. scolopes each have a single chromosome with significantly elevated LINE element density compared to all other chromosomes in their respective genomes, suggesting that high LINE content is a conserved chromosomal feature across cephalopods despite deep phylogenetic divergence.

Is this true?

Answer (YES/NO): YES